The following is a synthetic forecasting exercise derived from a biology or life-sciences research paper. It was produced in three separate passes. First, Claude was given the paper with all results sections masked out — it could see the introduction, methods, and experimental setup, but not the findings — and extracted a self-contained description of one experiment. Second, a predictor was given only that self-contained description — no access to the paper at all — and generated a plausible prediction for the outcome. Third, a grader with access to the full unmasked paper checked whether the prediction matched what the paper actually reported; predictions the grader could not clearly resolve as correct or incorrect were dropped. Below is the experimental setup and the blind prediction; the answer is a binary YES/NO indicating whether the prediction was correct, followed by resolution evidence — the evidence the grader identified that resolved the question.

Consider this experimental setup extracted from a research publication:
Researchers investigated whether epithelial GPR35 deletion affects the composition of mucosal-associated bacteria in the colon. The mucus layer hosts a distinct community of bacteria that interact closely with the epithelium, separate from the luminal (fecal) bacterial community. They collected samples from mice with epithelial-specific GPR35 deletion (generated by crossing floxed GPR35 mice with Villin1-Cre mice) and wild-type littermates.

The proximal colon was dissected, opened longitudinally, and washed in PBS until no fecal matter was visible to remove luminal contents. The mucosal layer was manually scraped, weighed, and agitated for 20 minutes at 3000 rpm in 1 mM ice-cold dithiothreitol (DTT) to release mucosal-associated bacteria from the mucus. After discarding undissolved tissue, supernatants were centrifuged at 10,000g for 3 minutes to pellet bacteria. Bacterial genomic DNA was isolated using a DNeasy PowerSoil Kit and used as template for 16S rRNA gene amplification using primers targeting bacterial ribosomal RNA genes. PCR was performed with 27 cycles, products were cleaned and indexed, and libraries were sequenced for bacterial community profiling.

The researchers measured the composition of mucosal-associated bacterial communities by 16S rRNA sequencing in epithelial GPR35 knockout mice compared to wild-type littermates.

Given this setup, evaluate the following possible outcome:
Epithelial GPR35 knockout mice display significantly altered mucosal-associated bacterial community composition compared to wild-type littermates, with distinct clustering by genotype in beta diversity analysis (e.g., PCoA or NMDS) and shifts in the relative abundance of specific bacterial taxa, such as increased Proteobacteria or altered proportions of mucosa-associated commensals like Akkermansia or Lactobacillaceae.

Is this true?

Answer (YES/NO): NO